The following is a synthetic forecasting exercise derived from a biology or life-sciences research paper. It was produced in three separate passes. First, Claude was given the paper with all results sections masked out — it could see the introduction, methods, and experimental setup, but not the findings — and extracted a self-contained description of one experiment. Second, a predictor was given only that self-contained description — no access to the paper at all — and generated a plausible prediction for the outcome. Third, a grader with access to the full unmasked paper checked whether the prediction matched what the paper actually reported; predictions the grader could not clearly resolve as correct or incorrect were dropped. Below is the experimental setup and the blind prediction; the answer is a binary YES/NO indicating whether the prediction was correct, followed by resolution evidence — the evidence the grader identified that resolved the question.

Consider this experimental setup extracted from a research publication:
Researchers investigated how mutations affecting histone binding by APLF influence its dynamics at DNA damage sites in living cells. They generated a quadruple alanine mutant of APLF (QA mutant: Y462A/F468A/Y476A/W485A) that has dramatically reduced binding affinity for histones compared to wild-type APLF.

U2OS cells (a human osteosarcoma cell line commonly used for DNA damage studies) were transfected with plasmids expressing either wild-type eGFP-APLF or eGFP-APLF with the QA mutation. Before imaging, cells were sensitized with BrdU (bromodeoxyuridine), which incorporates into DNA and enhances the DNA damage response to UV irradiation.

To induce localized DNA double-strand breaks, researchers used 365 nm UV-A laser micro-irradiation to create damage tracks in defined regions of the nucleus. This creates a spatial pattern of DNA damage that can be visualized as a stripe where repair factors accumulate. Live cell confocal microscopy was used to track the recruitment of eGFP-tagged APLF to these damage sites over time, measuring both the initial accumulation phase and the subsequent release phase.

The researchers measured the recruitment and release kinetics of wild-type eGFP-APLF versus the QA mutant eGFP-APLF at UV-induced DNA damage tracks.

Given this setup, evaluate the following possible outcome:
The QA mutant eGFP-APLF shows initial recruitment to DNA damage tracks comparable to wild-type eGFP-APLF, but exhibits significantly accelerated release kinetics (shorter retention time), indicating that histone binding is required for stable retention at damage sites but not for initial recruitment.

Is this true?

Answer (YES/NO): NO